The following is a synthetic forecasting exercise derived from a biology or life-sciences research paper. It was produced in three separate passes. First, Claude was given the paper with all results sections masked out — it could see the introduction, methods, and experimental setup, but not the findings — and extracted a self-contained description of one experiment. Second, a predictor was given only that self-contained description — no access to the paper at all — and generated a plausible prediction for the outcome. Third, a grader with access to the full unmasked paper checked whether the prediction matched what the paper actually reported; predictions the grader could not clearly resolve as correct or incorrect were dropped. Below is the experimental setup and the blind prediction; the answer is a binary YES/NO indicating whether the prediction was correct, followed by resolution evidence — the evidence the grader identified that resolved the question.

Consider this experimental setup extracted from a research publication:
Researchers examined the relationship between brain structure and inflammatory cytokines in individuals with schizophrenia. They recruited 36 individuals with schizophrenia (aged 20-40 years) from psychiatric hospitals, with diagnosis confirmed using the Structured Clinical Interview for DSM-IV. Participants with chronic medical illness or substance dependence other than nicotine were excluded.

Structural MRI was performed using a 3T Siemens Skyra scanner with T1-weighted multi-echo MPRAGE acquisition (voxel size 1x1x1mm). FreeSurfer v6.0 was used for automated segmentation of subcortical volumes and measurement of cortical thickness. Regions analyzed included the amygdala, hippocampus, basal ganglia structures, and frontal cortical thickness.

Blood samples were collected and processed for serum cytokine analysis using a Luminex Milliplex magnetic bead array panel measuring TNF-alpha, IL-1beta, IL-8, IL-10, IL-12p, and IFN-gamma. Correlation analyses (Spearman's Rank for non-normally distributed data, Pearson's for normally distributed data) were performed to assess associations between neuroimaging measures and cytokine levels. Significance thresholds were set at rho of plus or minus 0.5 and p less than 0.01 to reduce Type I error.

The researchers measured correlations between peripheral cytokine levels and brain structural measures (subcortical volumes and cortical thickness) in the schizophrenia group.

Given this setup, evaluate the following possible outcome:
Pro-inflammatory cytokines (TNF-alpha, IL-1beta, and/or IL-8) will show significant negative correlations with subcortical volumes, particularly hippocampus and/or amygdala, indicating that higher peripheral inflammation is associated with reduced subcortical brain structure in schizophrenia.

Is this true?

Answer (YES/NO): NO